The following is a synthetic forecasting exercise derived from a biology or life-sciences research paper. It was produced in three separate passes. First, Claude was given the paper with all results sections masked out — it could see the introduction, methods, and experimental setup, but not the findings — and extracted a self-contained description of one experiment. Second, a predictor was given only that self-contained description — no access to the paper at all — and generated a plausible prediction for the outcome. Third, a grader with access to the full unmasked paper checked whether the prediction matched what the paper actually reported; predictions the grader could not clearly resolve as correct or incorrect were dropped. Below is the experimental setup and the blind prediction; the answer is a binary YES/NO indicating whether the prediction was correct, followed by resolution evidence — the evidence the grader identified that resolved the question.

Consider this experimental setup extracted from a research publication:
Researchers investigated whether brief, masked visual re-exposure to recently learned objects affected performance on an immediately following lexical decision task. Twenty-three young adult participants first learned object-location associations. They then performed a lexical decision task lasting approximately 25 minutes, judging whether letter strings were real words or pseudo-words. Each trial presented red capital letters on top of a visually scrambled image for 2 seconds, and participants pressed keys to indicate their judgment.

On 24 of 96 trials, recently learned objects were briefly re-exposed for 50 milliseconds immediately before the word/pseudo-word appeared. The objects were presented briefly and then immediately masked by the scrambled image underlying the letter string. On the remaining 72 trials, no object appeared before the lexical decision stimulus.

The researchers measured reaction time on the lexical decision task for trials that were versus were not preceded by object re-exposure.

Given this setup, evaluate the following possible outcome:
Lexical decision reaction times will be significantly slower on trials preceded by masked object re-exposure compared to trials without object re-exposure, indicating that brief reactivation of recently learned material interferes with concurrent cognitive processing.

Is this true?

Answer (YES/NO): NO